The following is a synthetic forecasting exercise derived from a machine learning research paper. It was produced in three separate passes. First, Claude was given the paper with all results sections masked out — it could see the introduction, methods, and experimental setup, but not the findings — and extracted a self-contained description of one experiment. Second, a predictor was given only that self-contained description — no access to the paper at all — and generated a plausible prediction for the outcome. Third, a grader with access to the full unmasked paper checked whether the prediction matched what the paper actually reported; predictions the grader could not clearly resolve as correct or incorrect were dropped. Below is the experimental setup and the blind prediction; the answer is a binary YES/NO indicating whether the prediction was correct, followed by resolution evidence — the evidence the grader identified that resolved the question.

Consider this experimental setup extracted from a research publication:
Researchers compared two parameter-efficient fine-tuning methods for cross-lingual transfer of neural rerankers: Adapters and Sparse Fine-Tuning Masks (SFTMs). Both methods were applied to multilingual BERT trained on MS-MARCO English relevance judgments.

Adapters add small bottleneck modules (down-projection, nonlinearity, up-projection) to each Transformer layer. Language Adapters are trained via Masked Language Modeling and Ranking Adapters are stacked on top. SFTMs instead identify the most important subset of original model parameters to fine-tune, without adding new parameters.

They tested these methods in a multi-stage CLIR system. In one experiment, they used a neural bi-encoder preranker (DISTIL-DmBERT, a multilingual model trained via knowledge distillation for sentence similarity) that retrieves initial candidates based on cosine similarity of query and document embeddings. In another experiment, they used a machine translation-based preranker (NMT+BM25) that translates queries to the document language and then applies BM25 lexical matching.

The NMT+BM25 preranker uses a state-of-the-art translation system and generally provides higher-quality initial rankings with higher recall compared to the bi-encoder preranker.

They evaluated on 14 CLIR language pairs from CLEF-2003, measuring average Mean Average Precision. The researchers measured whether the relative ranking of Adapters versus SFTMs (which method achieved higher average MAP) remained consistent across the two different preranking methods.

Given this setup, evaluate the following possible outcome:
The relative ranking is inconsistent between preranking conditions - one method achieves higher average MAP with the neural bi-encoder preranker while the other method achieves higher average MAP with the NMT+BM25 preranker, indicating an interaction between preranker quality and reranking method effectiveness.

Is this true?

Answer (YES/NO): YES